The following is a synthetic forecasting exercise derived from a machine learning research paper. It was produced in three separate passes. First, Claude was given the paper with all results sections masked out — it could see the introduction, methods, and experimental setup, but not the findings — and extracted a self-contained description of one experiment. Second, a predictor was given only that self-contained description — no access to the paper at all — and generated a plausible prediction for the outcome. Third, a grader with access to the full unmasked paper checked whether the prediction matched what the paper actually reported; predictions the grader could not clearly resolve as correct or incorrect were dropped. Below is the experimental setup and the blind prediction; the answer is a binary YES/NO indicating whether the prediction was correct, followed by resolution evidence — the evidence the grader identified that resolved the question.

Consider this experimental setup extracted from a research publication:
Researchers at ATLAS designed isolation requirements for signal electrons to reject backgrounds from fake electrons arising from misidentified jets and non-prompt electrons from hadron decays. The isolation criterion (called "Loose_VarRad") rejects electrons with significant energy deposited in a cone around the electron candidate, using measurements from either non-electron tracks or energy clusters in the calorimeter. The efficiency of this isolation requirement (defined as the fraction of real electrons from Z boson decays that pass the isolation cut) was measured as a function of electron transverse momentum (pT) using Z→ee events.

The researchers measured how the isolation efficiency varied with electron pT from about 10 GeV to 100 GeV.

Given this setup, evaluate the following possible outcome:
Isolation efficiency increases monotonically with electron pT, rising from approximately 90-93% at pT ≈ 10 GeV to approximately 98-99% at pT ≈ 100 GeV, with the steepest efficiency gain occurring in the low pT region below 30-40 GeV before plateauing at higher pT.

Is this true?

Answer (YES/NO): NO